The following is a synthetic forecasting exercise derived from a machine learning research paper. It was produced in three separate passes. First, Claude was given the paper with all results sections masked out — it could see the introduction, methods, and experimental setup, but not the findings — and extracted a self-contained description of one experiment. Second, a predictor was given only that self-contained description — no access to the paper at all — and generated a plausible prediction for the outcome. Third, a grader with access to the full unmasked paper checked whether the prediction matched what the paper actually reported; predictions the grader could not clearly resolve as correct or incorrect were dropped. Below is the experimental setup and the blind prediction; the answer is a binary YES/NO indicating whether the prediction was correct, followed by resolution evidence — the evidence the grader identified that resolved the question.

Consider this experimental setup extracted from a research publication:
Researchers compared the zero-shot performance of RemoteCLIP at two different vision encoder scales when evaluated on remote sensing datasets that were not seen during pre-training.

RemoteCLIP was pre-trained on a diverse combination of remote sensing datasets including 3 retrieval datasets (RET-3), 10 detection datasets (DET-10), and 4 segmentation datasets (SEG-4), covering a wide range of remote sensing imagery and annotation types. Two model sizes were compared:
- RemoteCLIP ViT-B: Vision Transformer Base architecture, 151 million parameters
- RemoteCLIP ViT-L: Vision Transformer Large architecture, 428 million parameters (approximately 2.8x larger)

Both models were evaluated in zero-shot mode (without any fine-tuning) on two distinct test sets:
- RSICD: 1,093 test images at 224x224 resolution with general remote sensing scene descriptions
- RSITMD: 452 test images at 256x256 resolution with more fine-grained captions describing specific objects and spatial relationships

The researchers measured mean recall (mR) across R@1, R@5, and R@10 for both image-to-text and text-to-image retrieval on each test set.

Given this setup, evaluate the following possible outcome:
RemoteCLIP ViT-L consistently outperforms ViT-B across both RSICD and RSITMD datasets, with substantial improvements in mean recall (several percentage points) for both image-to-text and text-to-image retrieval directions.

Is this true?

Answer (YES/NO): NO